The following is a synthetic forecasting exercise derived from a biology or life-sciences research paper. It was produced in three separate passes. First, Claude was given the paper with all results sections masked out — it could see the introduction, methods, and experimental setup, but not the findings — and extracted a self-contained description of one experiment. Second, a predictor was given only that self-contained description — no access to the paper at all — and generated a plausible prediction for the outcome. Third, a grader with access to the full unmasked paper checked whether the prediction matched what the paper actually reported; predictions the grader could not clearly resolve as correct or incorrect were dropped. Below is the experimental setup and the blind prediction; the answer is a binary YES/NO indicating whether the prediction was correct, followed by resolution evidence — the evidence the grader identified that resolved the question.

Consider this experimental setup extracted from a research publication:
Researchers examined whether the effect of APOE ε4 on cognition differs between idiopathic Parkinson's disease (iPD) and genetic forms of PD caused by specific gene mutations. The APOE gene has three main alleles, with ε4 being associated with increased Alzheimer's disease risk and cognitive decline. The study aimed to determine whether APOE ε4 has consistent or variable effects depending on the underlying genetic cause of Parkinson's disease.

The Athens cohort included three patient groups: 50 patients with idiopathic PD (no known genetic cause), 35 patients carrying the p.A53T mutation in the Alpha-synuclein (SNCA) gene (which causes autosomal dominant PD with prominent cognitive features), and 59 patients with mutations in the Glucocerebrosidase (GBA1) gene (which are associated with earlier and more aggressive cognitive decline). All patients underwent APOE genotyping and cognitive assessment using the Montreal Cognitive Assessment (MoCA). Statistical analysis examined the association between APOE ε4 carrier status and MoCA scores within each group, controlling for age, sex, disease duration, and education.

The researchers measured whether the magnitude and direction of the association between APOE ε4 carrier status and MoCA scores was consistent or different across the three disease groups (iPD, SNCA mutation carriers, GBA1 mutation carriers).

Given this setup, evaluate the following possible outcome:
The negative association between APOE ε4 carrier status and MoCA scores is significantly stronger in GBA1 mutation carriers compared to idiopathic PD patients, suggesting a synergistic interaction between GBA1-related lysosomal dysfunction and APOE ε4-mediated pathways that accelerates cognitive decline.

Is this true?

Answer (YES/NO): NO